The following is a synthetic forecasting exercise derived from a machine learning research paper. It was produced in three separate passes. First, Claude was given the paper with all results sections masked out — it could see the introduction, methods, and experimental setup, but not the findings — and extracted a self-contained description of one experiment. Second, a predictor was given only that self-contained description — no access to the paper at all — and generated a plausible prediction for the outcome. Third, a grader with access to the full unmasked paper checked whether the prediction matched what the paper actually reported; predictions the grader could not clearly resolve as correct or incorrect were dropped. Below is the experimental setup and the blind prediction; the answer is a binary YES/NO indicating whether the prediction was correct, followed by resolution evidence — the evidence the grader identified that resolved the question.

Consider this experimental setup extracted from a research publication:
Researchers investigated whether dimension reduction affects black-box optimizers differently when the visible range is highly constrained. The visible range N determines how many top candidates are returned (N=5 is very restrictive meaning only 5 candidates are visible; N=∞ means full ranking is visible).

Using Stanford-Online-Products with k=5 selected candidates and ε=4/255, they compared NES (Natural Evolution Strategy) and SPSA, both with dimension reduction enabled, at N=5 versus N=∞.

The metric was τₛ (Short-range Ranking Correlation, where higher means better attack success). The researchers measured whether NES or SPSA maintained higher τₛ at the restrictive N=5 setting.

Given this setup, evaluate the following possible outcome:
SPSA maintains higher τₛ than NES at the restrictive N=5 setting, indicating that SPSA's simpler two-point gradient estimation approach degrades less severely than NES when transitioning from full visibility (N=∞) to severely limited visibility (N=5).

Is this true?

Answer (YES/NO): YES